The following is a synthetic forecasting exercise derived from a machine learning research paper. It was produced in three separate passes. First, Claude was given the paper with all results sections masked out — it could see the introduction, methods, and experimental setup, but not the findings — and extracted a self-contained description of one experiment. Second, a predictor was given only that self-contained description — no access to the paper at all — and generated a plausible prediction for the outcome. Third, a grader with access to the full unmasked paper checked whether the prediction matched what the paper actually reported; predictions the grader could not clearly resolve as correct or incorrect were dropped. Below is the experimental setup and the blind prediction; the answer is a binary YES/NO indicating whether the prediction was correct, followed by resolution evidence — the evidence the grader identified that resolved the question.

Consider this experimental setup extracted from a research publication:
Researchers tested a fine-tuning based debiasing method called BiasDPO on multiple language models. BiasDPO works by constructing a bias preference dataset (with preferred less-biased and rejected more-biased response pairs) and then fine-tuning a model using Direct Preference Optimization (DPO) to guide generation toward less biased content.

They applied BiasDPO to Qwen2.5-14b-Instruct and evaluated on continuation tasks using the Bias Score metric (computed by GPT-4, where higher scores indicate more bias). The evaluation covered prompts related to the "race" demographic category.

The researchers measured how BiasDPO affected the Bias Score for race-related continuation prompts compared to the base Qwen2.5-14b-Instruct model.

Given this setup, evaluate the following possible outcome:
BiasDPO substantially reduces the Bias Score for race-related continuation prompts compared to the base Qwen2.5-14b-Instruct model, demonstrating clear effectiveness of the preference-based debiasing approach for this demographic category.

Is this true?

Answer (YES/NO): YES